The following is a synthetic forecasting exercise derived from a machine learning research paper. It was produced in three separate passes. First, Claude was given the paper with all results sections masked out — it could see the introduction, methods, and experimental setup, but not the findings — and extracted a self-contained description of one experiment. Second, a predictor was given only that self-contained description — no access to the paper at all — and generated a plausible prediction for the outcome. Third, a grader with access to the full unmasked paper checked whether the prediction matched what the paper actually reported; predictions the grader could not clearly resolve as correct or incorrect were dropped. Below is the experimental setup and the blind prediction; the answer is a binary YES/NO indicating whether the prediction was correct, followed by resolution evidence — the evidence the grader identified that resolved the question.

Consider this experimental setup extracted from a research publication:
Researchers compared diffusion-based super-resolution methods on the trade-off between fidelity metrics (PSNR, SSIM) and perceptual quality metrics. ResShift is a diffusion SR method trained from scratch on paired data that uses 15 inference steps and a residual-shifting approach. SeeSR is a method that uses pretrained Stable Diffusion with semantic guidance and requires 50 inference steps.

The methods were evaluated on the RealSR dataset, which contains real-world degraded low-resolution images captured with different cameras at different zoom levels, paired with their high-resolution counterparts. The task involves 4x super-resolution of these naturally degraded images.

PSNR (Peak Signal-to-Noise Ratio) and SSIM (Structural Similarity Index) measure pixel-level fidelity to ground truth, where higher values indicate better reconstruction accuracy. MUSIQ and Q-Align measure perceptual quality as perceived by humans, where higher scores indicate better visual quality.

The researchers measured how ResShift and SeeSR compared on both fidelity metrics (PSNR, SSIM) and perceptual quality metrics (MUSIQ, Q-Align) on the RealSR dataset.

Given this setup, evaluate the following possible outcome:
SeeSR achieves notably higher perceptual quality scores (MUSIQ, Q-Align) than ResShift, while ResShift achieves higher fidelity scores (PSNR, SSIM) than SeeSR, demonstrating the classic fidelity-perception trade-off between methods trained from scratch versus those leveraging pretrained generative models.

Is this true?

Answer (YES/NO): YES